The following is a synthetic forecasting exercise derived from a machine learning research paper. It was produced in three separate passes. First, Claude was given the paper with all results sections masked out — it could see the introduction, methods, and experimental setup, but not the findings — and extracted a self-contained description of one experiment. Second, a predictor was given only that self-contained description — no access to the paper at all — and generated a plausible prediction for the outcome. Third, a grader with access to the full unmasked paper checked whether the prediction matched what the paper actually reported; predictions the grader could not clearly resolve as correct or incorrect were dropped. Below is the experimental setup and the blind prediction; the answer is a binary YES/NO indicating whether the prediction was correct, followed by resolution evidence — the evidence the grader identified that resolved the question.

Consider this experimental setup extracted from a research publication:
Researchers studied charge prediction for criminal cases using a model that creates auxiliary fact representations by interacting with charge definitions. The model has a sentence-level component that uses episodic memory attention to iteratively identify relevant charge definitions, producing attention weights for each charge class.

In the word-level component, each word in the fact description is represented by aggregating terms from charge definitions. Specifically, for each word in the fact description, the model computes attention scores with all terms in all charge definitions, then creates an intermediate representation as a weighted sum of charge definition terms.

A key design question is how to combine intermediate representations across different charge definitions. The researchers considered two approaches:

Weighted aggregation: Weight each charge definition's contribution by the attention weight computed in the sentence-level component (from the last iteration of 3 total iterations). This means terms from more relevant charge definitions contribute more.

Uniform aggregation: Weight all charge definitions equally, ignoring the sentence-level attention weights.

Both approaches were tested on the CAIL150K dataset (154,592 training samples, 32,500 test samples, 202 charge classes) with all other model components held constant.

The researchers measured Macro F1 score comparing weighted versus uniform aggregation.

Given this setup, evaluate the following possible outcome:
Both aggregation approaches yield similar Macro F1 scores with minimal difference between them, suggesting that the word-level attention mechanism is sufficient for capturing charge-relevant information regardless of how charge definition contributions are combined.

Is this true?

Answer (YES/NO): NO